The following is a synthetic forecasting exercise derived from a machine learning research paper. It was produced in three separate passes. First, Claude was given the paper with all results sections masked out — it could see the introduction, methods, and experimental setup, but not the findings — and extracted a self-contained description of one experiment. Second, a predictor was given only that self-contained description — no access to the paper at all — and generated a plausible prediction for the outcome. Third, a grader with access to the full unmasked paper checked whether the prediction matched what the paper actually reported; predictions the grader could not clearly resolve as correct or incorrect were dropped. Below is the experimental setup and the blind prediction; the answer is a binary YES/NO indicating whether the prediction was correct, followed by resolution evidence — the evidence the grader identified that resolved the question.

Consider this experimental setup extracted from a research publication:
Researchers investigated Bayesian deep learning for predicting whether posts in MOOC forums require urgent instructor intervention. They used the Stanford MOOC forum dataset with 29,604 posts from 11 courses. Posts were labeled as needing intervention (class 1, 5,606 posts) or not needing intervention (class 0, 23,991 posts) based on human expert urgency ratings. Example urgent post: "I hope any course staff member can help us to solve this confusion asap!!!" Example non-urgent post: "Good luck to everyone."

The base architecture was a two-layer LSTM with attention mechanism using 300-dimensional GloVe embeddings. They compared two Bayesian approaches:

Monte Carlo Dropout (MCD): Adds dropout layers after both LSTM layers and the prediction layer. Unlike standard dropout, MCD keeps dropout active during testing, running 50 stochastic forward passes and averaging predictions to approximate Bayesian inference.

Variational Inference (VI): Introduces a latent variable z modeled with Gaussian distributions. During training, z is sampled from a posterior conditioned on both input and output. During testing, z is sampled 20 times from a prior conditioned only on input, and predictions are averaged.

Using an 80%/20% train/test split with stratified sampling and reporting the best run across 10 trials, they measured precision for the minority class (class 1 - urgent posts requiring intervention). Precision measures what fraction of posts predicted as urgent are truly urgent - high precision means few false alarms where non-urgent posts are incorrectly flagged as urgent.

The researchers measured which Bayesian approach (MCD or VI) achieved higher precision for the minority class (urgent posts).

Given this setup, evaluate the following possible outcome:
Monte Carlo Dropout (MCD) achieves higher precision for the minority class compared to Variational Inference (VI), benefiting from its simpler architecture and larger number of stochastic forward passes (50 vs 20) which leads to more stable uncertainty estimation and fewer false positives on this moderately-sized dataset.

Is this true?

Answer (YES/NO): YES